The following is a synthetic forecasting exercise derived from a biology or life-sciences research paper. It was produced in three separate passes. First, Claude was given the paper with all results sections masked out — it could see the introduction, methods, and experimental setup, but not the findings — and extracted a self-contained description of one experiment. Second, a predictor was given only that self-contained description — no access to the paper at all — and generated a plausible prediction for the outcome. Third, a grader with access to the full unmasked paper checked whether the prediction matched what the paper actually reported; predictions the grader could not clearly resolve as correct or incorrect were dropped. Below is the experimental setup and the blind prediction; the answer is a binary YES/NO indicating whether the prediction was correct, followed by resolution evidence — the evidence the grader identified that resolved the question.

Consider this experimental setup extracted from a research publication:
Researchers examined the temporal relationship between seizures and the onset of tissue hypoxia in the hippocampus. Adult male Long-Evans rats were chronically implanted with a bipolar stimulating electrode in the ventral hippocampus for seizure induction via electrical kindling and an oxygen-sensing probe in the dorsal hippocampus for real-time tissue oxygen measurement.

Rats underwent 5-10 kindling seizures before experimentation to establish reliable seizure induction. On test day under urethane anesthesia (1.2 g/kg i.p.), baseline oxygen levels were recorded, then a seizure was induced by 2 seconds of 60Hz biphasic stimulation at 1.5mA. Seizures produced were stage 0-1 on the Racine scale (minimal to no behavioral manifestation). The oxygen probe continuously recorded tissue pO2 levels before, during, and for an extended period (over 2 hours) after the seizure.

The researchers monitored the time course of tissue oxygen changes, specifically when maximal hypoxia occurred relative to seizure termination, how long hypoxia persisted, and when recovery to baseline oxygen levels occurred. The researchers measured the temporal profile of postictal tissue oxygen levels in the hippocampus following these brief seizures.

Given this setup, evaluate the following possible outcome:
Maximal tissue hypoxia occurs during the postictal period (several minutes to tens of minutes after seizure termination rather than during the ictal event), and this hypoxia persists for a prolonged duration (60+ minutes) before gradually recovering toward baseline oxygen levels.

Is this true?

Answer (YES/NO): YES